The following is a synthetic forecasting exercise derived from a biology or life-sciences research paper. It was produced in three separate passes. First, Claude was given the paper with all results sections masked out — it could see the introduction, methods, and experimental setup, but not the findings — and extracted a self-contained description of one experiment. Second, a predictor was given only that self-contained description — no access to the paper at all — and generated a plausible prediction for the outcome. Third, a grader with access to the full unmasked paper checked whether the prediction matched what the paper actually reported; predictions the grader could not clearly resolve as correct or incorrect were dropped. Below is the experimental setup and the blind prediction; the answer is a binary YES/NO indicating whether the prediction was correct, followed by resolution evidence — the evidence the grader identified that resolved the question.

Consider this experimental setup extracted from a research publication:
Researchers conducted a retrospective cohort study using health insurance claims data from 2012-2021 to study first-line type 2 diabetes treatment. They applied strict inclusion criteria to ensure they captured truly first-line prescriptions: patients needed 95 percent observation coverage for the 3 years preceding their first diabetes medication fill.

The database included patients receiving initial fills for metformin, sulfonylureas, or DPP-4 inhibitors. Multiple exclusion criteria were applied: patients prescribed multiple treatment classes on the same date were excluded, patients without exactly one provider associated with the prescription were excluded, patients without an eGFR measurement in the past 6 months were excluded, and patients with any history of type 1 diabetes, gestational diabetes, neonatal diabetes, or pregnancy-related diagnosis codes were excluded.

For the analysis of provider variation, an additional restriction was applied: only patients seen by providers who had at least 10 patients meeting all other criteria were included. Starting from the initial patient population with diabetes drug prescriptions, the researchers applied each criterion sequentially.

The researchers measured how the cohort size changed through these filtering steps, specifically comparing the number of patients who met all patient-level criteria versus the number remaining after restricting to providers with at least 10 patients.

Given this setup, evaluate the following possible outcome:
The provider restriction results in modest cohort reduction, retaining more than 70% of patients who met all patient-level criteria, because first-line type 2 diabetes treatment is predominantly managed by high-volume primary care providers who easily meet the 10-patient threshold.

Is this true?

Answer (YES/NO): NO